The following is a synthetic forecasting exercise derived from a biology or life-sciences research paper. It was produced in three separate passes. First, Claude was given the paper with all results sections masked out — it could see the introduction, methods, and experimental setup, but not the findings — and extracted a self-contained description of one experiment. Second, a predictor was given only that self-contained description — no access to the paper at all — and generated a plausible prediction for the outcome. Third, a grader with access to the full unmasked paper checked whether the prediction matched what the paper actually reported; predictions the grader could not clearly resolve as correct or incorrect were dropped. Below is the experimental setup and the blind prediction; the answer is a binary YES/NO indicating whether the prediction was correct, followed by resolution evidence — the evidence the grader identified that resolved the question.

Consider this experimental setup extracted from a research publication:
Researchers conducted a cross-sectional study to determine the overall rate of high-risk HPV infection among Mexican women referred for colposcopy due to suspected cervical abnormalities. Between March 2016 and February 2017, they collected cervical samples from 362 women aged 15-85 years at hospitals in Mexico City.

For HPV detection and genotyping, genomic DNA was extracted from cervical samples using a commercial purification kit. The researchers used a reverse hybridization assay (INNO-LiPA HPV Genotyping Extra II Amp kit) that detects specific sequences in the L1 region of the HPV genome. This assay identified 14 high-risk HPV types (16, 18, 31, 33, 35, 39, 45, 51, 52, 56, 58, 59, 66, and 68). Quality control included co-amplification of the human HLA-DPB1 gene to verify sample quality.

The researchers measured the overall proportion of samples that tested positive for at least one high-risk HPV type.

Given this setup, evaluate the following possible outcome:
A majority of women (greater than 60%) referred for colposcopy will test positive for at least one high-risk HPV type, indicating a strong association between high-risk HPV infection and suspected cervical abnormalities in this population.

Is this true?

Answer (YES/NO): YES